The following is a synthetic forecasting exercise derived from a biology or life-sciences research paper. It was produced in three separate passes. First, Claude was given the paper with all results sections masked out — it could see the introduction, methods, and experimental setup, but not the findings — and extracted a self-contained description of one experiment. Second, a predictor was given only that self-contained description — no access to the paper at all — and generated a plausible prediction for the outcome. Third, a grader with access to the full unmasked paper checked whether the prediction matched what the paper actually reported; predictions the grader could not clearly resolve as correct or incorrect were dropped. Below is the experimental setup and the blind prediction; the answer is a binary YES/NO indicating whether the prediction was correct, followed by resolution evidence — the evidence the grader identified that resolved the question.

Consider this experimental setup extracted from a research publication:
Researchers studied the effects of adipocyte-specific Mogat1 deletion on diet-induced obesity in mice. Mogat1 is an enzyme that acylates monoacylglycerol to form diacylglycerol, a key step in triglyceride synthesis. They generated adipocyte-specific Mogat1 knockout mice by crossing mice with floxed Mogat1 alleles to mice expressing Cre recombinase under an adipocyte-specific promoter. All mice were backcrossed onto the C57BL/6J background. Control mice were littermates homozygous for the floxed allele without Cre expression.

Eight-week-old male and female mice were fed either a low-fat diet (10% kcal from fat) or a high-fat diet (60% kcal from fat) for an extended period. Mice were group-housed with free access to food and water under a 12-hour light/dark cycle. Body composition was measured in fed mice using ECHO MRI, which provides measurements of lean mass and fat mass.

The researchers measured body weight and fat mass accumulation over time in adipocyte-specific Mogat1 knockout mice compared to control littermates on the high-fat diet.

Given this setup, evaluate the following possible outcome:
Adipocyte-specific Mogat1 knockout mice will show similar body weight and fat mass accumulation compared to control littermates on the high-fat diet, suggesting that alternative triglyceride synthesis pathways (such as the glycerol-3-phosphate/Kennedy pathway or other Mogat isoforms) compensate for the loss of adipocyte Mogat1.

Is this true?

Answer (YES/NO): YES